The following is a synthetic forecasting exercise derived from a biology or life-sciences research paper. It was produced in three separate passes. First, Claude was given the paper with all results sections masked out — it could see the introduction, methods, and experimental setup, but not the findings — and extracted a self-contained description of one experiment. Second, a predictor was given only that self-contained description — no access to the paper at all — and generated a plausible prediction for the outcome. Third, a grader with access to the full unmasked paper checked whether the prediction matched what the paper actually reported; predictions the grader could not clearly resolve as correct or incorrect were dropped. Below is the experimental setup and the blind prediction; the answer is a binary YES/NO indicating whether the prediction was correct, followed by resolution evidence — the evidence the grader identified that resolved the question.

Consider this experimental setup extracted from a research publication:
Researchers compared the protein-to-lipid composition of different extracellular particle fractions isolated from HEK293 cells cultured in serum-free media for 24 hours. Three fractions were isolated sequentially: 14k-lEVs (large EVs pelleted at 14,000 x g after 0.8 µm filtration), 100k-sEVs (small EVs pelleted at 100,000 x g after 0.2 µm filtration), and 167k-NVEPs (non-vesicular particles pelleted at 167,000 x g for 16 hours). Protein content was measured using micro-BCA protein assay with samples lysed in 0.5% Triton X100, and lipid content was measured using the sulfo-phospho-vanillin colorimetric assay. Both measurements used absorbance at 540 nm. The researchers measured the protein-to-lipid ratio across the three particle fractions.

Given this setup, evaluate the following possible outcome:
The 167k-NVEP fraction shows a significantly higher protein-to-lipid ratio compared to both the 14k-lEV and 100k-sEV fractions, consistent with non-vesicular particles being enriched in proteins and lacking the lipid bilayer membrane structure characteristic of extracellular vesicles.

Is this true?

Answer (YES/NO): YES